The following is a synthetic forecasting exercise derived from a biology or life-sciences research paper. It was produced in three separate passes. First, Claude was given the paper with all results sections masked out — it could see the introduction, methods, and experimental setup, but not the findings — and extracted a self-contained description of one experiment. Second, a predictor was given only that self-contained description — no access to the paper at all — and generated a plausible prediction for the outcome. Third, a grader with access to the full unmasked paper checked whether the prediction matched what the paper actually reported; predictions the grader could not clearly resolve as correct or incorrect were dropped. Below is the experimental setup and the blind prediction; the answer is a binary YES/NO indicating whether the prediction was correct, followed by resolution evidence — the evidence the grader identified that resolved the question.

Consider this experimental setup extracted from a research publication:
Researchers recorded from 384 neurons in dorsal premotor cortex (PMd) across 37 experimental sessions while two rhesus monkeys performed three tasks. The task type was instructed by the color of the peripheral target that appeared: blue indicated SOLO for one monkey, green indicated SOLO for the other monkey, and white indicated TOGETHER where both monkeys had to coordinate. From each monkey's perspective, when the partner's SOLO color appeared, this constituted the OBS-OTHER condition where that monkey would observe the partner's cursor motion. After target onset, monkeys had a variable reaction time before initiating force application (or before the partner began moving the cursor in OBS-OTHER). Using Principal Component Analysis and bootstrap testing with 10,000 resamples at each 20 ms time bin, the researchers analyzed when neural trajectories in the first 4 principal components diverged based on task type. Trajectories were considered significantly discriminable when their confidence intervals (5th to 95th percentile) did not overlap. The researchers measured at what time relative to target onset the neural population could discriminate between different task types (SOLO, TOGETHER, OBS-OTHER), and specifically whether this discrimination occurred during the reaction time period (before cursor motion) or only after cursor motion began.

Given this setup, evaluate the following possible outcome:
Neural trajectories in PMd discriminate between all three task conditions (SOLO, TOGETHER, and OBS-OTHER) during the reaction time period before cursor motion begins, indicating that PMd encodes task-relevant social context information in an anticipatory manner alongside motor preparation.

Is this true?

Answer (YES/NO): YES